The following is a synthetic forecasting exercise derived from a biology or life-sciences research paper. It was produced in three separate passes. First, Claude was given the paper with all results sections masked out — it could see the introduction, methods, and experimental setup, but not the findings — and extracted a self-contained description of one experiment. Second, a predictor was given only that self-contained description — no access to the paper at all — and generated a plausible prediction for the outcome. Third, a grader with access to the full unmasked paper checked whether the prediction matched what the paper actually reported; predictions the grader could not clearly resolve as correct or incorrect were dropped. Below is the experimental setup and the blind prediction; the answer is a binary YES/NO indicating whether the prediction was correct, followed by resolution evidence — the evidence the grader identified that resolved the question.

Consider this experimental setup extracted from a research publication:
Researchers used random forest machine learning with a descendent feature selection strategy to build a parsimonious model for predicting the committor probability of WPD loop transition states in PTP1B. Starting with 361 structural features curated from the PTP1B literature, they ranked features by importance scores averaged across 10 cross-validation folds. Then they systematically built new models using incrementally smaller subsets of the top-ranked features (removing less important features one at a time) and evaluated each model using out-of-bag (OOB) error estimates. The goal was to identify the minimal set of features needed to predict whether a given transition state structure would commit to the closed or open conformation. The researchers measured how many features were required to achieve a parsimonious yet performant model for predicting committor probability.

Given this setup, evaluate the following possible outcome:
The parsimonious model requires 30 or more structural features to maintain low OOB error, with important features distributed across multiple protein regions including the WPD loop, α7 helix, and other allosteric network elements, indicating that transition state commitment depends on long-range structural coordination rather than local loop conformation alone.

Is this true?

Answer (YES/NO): NO